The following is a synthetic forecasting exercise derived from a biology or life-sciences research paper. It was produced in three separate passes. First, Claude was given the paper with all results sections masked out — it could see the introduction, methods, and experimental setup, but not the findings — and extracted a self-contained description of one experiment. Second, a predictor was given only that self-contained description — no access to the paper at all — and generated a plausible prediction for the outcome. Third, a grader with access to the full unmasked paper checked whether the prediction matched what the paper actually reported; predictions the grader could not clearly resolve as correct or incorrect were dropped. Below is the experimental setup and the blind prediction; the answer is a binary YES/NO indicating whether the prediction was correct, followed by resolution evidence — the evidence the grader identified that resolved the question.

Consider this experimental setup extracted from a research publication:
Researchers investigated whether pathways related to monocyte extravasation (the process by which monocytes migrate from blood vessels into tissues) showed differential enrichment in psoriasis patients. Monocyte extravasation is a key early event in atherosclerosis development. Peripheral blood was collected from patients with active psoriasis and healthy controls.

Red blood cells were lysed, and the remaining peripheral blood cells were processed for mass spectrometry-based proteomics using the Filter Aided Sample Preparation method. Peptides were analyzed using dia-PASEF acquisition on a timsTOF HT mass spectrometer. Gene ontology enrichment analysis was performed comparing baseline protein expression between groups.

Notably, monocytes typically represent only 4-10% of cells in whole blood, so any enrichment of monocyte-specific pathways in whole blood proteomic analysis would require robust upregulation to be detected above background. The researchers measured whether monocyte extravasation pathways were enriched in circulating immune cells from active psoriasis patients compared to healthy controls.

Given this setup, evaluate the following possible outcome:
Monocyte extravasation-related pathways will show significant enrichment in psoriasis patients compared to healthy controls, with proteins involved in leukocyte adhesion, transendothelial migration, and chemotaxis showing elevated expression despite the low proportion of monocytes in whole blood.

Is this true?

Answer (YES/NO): YES